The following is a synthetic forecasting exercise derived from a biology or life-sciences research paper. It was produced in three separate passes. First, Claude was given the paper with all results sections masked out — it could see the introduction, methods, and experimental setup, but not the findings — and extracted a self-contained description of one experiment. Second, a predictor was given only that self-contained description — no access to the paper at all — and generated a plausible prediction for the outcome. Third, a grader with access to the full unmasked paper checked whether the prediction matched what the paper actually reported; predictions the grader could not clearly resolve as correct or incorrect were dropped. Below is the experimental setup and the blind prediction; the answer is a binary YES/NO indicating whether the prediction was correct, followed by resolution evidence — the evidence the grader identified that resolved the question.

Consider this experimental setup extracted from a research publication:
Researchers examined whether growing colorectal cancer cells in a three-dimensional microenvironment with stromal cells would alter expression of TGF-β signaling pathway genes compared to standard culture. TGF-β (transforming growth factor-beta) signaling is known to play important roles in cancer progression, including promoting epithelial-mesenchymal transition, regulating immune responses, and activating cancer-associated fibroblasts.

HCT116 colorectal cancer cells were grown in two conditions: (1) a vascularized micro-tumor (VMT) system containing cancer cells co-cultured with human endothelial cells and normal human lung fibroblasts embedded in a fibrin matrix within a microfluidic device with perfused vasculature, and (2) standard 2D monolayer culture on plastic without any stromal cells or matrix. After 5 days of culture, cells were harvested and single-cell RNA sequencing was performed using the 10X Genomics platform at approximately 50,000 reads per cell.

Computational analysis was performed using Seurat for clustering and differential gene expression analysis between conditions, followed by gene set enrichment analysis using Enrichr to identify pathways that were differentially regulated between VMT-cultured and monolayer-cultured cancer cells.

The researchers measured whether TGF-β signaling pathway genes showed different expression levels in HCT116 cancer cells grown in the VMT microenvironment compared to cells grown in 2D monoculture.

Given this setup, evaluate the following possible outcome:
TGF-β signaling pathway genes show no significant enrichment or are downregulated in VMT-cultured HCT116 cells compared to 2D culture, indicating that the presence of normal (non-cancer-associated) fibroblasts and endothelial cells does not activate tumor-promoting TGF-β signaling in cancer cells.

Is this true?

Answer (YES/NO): NO